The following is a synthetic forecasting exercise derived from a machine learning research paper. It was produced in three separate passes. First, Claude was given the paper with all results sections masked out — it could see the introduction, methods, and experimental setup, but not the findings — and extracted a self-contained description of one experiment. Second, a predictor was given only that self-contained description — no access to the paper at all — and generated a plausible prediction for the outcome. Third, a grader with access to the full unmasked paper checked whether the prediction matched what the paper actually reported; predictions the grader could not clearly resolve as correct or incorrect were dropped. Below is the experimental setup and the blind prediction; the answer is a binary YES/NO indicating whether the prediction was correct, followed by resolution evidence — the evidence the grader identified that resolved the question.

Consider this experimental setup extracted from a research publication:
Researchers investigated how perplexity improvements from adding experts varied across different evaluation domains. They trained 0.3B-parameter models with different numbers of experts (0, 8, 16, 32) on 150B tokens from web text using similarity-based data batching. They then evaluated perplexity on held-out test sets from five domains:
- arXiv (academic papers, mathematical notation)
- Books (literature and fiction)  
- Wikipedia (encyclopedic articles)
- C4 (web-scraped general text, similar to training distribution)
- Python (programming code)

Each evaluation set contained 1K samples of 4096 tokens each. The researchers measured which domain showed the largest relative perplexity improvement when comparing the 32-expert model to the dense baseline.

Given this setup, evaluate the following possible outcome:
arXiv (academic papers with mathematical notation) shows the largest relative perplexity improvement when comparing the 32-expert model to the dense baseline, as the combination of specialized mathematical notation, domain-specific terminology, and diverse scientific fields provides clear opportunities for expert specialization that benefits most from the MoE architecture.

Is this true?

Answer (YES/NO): NO